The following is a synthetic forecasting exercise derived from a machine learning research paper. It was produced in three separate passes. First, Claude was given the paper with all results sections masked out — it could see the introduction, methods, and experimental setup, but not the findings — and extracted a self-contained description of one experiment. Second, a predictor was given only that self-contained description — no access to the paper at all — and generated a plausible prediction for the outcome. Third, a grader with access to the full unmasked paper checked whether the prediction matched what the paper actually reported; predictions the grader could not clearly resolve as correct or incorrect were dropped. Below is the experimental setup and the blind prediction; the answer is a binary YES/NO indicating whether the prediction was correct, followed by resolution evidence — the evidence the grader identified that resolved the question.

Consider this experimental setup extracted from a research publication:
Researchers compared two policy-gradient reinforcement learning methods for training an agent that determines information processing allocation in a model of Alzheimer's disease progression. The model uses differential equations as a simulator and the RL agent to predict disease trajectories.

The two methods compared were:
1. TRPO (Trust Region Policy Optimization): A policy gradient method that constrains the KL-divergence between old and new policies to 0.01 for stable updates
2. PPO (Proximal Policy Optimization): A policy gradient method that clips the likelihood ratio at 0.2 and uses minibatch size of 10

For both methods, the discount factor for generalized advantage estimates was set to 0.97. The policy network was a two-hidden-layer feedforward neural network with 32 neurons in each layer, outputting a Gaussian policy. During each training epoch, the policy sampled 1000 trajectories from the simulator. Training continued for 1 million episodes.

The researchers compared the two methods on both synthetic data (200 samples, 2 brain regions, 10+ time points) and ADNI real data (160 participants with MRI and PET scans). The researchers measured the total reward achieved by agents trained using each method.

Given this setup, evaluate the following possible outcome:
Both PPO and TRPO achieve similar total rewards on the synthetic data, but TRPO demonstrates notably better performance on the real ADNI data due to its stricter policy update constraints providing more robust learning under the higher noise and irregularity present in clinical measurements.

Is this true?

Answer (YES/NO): NO